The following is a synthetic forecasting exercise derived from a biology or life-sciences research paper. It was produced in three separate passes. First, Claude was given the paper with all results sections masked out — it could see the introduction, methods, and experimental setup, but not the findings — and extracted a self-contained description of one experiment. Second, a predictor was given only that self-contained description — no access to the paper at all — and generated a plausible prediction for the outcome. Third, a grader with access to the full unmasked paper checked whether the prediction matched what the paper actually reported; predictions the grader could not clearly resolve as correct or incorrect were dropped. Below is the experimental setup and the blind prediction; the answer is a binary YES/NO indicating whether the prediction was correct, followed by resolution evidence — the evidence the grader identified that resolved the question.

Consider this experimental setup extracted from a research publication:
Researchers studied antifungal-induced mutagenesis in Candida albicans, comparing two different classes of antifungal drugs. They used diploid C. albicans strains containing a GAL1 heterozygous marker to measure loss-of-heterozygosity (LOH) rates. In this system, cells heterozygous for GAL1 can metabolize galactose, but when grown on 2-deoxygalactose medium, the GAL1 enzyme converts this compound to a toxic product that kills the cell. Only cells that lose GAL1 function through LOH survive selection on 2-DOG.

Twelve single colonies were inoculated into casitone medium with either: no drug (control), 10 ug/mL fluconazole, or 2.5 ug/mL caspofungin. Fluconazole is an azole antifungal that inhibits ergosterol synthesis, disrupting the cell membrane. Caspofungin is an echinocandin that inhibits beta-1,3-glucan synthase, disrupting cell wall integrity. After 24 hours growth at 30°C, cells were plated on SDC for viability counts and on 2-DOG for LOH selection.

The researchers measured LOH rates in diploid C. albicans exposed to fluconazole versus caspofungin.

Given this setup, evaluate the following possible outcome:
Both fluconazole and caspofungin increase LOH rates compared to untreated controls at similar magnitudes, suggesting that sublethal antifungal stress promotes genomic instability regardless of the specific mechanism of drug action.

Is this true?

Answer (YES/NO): NO